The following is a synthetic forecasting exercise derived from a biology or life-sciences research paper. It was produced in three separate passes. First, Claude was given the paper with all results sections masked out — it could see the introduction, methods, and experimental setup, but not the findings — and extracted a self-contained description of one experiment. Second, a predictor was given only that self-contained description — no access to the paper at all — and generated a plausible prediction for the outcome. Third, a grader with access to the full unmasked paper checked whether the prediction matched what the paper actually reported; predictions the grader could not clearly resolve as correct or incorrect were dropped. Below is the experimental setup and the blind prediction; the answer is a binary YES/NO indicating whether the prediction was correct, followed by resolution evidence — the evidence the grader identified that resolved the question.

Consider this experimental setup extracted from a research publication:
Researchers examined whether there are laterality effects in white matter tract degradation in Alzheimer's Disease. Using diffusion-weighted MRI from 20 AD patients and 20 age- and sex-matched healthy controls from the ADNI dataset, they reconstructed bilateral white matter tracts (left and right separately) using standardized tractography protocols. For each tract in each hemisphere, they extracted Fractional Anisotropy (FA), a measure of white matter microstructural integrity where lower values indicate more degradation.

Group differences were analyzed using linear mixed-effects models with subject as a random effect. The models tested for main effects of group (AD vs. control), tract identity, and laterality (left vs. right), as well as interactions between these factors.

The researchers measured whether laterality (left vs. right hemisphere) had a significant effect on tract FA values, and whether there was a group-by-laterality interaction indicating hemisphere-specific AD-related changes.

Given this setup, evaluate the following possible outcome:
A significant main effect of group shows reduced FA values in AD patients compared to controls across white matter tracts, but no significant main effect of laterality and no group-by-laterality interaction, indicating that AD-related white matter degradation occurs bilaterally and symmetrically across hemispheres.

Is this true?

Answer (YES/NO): YES